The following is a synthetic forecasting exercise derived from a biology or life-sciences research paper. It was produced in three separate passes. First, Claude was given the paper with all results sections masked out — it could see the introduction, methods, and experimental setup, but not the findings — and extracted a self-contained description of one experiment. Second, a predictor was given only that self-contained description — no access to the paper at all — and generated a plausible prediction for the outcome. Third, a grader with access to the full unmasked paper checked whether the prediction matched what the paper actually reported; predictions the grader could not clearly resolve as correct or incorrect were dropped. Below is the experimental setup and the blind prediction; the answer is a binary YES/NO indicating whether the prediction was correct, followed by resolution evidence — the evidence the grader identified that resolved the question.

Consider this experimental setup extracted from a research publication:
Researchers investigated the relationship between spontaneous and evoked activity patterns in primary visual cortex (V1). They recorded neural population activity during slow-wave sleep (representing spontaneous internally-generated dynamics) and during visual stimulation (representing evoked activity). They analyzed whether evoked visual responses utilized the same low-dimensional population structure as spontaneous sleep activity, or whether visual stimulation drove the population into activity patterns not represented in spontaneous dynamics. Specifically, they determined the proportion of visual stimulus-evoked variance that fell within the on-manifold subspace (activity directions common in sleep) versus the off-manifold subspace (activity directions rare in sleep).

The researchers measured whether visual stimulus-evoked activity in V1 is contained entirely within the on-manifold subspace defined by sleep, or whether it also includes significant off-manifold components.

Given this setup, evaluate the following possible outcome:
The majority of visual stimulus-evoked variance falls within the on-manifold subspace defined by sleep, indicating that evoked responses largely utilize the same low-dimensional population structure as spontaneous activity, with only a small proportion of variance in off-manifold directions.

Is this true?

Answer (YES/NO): NO